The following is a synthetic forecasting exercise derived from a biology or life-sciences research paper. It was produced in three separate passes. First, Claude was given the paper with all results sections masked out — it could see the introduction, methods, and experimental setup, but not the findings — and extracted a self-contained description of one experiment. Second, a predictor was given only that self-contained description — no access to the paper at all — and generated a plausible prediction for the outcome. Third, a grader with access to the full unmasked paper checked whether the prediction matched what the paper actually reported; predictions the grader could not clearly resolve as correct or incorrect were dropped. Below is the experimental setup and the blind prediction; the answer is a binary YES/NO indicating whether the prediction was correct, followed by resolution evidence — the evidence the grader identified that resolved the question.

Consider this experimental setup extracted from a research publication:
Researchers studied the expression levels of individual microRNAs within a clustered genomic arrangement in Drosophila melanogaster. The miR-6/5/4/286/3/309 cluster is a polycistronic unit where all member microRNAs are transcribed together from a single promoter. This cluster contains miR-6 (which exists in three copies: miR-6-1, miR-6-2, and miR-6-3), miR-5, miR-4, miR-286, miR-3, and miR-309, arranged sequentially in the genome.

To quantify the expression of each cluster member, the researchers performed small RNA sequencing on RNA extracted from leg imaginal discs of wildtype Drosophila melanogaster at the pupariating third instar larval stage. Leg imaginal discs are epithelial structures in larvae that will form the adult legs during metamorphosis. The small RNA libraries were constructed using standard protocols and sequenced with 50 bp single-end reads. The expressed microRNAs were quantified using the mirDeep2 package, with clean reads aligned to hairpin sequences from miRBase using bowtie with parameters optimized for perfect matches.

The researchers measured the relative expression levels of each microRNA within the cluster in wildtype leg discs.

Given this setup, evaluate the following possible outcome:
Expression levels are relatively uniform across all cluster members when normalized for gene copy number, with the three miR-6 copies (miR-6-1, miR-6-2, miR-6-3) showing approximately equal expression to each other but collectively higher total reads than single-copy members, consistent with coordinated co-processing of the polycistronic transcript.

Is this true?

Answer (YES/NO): NO